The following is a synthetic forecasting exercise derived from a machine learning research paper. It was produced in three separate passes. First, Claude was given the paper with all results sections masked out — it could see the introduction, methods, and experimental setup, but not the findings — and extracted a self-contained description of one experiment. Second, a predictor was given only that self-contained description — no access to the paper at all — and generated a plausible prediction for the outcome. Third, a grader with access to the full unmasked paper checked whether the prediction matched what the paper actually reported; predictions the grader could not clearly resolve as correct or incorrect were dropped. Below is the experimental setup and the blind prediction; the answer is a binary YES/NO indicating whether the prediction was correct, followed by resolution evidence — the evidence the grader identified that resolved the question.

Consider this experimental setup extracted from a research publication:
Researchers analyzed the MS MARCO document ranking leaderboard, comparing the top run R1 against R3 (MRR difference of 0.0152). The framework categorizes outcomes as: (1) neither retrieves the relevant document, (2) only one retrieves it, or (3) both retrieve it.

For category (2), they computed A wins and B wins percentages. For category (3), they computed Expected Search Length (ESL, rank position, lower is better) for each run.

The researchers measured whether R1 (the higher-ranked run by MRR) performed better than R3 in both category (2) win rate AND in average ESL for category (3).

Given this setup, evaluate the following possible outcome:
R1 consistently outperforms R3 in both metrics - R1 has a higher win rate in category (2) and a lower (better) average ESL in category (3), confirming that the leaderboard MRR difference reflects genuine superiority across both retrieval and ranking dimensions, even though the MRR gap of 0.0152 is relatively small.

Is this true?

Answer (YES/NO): NO